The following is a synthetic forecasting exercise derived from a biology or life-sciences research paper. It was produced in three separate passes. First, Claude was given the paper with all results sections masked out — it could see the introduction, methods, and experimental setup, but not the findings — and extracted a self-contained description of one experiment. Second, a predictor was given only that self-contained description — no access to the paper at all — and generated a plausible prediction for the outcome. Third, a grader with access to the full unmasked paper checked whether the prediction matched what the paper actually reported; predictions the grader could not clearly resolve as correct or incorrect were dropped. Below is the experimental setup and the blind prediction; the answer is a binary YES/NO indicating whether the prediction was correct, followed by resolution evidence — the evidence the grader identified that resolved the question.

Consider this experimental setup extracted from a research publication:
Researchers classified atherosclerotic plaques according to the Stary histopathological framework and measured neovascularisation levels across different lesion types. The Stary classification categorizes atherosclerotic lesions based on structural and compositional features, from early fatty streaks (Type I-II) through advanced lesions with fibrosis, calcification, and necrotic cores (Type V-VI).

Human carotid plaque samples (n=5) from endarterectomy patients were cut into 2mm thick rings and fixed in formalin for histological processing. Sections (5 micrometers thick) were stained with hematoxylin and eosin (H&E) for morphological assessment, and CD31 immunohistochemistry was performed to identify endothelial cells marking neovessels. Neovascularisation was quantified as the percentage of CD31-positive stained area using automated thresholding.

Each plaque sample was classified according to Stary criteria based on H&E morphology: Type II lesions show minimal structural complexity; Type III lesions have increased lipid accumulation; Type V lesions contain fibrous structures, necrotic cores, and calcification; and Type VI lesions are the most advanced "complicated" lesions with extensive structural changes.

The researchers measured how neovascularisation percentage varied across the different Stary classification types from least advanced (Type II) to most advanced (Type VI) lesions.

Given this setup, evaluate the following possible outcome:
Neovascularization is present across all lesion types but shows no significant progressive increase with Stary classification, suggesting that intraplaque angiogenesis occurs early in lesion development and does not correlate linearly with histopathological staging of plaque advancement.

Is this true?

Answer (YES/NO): NO